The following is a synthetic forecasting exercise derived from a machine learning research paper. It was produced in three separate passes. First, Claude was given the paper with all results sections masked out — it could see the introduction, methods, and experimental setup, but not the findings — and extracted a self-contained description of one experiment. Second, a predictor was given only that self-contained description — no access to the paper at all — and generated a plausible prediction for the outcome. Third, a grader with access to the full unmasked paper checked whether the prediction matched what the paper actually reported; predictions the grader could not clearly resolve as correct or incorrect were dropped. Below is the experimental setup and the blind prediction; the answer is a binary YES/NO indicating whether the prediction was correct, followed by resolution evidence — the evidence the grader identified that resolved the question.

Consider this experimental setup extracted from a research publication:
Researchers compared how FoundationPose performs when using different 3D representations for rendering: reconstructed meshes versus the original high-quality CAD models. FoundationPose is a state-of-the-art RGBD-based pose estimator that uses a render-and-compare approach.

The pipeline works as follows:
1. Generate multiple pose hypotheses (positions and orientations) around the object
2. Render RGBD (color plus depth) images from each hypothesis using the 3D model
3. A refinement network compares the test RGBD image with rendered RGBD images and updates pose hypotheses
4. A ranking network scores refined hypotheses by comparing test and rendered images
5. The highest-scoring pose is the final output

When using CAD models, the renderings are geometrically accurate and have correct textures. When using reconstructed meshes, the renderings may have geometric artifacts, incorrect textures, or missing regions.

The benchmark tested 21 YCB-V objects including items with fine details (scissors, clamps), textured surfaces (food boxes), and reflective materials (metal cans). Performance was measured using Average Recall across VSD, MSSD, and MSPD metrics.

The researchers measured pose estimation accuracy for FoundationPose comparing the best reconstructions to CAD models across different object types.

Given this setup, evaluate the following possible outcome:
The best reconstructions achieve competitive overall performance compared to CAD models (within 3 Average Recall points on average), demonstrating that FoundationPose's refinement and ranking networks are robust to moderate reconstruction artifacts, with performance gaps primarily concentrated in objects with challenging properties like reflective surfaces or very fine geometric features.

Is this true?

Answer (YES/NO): NO